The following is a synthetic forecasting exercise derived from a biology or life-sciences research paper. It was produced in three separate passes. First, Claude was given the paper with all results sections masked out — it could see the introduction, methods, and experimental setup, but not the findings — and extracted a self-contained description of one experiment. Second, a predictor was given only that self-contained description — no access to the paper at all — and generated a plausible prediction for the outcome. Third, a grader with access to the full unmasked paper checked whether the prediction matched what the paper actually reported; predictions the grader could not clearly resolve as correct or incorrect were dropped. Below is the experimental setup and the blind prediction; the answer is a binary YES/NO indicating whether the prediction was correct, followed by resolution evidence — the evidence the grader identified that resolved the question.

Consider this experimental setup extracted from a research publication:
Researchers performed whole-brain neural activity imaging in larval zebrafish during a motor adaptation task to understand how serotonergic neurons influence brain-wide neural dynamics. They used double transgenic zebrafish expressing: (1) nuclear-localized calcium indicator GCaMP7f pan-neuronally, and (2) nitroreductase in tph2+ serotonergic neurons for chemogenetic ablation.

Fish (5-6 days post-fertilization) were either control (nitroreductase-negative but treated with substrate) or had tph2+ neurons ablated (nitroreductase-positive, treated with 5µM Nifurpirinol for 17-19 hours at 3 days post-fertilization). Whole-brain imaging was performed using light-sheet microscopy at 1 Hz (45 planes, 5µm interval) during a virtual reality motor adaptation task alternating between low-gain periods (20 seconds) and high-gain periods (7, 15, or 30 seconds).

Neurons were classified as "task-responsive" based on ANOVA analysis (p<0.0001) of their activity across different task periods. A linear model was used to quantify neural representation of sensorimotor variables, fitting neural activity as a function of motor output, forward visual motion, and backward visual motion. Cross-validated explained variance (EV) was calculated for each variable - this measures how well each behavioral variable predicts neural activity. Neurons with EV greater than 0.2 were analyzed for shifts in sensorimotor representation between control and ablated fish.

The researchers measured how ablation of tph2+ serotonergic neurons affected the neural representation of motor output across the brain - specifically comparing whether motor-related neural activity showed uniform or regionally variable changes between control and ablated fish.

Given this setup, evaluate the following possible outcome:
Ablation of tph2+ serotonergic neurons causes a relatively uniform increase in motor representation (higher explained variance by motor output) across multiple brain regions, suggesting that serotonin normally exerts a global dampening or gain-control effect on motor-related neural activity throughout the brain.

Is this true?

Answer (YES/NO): YES